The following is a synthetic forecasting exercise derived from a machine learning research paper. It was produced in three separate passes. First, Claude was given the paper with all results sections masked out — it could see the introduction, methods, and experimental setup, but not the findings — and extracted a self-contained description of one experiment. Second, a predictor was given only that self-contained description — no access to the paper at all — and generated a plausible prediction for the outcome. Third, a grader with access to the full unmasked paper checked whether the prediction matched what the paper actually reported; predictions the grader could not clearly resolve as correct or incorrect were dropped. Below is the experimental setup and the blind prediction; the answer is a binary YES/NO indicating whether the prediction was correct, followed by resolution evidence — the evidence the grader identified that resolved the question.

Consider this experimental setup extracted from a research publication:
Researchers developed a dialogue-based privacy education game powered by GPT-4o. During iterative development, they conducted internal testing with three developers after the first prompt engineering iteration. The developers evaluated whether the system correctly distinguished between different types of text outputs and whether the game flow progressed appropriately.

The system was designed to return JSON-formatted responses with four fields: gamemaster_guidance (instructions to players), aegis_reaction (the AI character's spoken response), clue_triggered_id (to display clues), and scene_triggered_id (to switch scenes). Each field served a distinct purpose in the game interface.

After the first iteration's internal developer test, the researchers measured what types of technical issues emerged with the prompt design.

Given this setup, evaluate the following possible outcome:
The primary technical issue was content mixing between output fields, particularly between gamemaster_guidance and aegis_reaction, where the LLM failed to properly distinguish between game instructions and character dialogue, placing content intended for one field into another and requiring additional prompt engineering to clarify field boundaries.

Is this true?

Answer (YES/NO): YES